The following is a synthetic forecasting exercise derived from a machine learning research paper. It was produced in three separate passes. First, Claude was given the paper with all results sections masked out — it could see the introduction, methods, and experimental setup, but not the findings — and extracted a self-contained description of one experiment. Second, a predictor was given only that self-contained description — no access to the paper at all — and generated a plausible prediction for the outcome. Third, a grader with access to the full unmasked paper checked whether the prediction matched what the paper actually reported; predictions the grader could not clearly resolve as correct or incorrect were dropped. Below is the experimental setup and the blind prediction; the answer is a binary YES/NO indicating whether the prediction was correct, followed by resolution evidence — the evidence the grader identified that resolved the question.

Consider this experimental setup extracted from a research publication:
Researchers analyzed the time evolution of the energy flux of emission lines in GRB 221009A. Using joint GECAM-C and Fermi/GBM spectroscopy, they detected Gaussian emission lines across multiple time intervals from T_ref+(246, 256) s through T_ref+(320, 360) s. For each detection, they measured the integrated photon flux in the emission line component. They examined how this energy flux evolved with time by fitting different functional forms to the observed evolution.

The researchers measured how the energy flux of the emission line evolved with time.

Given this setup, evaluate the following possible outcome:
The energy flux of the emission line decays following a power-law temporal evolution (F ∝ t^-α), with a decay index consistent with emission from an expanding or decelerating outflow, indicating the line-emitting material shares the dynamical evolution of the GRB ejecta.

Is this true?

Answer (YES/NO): YES